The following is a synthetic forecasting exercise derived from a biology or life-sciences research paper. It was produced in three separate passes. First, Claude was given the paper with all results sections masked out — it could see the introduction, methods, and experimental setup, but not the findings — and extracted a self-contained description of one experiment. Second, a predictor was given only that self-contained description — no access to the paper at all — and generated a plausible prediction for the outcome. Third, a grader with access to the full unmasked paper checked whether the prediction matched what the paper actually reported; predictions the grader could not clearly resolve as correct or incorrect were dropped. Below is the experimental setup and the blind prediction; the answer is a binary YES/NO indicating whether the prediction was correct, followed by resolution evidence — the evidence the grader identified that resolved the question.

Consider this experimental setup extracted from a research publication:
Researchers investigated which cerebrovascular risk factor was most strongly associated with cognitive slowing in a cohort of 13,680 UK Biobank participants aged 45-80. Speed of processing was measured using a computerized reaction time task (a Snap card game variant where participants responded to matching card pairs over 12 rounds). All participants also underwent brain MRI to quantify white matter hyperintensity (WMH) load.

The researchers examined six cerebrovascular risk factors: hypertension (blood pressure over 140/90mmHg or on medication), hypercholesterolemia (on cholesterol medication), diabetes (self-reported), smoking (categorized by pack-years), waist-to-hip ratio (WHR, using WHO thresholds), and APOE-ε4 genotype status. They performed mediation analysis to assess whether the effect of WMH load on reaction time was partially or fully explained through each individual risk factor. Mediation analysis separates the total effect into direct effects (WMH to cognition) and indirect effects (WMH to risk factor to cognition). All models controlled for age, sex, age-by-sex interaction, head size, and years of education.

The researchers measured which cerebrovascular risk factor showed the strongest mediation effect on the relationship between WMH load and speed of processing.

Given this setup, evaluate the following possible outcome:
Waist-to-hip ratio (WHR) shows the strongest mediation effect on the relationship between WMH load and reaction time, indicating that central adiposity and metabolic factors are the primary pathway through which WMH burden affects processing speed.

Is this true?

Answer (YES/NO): YES